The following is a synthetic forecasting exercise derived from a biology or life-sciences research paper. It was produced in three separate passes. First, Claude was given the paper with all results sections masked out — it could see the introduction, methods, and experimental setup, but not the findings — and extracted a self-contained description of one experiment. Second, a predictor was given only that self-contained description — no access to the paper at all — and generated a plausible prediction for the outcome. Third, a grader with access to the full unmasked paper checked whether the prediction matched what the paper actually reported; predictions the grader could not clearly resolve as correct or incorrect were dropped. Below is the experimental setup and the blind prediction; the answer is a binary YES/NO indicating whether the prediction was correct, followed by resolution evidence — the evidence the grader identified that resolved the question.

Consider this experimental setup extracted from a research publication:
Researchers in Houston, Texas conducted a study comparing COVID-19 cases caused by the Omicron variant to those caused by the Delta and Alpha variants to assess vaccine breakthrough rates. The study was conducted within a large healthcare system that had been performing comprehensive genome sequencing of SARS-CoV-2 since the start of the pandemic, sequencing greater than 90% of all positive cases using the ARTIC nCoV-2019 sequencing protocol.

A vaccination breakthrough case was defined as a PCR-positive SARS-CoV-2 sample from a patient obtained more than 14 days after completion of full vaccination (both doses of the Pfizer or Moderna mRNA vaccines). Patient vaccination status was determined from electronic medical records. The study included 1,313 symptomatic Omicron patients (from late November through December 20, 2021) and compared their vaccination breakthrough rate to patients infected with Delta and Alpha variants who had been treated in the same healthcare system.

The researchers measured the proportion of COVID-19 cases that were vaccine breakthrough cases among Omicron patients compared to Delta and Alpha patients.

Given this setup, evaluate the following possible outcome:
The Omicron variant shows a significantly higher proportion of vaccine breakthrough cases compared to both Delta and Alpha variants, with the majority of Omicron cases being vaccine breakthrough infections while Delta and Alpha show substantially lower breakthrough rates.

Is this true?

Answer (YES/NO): YES